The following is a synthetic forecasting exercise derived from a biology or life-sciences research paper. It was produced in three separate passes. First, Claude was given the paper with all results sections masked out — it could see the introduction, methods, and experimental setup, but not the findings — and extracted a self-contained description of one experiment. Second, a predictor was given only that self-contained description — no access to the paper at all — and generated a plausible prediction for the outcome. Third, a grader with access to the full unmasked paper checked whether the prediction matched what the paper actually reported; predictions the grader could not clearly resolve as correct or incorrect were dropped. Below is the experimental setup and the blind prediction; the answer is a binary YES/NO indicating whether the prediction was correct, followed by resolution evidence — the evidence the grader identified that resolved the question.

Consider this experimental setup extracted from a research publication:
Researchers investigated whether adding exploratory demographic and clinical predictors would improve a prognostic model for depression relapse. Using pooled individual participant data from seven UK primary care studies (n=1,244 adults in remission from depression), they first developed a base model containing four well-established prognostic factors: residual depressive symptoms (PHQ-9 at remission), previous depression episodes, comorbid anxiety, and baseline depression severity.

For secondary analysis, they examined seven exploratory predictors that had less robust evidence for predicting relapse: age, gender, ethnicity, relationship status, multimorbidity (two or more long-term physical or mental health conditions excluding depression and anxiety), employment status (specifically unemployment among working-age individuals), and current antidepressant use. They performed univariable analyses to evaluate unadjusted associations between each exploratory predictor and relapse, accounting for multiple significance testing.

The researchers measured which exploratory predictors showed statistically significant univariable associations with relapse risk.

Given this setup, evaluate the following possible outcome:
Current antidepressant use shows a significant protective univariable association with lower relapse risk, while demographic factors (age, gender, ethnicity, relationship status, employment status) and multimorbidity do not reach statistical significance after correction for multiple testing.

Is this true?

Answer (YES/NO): NO